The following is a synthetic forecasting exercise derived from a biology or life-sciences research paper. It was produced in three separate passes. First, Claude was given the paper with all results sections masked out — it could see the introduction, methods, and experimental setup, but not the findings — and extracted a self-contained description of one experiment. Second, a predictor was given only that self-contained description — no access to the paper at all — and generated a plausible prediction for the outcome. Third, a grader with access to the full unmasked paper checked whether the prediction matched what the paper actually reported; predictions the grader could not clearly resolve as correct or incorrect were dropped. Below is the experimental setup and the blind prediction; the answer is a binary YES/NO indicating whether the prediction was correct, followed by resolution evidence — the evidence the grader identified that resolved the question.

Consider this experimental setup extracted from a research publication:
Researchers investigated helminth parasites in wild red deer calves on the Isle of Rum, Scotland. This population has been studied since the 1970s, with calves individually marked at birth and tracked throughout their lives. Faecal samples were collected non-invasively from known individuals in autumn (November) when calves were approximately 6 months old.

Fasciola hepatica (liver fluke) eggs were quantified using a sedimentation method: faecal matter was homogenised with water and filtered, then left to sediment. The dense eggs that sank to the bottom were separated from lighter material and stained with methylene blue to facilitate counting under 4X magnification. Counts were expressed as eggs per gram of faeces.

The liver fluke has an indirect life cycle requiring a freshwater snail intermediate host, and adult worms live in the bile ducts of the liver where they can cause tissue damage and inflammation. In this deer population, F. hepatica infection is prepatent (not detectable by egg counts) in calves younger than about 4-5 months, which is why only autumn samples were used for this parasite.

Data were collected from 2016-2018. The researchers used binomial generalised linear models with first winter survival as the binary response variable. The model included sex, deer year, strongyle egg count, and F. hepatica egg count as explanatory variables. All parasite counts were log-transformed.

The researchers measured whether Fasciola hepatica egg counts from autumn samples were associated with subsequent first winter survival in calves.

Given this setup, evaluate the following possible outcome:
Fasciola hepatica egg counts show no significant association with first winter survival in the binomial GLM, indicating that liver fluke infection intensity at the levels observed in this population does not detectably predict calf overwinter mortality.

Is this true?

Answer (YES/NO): YES